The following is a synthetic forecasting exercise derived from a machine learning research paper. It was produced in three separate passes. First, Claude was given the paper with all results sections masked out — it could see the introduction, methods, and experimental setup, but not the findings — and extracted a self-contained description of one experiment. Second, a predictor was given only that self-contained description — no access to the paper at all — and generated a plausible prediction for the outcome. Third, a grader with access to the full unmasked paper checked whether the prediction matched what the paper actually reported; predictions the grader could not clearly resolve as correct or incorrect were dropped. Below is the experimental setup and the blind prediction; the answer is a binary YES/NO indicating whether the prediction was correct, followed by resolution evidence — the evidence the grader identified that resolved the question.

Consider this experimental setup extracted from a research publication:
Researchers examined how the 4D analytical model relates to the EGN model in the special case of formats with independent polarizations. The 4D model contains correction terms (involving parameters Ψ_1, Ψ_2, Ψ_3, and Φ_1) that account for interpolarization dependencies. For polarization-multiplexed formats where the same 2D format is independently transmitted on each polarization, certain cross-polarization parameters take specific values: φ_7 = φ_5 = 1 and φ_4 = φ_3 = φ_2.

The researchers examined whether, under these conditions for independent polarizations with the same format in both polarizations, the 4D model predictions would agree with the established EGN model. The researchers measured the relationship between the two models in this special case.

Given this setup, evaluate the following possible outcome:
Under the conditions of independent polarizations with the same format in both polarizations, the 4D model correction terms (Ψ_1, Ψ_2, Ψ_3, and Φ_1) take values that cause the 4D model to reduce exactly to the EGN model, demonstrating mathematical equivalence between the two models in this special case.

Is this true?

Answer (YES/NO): YES